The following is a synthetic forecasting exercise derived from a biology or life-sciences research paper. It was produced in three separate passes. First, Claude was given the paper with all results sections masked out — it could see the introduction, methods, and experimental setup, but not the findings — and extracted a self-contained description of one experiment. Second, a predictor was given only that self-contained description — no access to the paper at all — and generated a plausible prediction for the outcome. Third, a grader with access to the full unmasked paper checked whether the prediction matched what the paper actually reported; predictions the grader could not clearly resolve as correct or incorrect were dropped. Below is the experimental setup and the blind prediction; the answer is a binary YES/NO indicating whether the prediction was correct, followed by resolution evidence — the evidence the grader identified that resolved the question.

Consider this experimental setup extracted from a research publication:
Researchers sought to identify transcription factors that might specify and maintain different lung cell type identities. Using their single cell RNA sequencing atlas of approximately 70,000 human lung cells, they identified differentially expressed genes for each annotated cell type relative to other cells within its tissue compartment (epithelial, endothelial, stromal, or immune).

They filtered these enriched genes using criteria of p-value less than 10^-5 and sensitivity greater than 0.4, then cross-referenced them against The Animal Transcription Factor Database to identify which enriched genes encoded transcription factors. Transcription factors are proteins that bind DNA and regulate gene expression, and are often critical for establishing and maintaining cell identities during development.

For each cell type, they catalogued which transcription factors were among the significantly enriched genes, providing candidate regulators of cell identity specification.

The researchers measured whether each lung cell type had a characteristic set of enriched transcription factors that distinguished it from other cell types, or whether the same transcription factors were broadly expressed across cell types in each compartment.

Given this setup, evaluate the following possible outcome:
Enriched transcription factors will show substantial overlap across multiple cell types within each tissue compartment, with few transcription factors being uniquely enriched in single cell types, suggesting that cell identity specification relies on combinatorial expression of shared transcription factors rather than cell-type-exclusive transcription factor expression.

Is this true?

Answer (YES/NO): NO